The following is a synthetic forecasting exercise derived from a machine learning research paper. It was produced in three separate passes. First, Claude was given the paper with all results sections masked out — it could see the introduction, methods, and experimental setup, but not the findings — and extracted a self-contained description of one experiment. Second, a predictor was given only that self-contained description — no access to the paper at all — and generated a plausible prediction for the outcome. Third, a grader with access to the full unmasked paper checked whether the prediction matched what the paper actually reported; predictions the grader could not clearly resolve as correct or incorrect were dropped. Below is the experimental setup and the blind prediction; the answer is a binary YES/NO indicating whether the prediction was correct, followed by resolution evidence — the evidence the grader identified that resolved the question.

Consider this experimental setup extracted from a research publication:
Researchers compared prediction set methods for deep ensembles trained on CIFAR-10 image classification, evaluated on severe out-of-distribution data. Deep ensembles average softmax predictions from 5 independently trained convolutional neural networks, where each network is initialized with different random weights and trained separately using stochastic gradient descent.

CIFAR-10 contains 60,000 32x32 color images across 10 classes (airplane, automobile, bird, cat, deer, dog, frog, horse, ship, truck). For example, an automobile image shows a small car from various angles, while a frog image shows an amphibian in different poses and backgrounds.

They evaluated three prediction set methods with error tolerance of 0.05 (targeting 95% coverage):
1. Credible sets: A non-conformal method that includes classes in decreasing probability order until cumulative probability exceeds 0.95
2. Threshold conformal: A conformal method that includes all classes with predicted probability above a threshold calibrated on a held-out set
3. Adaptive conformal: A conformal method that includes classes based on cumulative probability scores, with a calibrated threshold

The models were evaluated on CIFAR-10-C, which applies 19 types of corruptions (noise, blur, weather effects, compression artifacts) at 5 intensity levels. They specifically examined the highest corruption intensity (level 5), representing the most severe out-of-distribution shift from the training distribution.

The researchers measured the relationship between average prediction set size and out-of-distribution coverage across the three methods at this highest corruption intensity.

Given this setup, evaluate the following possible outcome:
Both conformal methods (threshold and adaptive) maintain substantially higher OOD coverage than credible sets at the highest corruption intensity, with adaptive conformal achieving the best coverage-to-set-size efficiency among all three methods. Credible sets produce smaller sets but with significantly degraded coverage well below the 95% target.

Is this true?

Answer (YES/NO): NO